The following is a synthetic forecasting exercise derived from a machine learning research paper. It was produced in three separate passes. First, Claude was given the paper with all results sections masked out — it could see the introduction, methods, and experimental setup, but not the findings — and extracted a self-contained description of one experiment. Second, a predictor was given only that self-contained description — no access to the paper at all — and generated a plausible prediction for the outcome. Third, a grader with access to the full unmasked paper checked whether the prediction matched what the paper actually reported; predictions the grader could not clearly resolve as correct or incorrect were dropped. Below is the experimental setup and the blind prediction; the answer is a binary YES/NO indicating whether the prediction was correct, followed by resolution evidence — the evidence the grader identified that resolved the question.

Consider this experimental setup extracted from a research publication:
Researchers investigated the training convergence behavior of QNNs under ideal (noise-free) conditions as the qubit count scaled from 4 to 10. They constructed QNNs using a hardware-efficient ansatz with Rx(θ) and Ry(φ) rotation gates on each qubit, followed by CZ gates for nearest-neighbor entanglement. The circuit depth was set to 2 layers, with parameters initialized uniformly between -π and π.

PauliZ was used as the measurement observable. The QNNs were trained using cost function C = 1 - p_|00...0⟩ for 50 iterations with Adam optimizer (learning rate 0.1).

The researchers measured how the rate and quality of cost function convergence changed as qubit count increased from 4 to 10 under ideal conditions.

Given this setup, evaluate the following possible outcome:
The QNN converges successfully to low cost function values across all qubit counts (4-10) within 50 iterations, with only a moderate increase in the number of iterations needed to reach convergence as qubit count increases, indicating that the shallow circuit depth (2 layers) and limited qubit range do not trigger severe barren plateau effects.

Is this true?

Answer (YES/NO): YES